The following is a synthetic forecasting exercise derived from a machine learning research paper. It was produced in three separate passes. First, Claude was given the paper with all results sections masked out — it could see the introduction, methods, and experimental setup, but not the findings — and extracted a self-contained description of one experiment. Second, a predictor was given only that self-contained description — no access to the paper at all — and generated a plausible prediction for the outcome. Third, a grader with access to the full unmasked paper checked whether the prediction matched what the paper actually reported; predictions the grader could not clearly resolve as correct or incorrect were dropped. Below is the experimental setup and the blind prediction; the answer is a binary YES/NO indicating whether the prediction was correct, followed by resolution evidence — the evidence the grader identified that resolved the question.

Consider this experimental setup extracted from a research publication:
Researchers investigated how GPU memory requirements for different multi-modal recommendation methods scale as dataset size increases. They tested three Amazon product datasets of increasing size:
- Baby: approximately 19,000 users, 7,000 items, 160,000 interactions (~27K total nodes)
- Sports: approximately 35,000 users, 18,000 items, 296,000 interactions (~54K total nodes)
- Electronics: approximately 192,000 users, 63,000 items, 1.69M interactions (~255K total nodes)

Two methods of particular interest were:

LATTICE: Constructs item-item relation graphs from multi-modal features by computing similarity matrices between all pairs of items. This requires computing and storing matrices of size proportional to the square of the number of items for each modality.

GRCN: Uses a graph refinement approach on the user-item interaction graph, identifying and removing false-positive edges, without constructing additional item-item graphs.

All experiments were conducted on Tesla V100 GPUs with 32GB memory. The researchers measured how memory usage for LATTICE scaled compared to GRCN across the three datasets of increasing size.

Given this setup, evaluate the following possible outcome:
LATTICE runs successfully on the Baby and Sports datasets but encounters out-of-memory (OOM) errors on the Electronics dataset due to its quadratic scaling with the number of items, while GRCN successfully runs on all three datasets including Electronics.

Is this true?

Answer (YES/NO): YES